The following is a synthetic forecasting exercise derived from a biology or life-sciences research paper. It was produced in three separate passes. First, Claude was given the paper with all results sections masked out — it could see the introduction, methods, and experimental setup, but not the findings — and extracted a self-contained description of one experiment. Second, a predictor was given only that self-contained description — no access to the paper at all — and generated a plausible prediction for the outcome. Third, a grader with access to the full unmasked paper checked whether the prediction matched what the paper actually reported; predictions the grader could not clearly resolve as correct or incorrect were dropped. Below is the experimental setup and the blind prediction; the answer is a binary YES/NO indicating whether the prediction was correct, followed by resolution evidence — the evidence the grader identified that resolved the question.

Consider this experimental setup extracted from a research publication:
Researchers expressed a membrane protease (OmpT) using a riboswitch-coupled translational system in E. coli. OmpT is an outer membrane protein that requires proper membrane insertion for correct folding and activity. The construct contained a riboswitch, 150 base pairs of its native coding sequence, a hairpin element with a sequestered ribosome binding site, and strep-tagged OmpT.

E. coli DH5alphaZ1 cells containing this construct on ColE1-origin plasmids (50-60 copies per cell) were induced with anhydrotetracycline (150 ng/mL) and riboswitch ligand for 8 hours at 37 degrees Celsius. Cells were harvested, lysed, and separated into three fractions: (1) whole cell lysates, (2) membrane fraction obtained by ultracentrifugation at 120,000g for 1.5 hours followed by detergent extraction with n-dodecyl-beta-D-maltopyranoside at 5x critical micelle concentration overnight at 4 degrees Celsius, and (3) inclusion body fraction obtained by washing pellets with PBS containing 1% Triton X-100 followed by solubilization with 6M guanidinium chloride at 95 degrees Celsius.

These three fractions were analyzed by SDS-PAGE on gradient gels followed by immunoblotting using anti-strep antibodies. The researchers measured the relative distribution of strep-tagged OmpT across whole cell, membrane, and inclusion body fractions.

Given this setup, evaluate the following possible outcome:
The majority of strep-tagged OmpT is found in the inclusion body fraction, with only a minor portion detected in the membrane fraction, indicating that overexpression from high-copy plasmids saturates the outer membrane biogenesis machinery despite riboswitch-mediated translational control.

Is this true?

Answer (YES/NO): NO